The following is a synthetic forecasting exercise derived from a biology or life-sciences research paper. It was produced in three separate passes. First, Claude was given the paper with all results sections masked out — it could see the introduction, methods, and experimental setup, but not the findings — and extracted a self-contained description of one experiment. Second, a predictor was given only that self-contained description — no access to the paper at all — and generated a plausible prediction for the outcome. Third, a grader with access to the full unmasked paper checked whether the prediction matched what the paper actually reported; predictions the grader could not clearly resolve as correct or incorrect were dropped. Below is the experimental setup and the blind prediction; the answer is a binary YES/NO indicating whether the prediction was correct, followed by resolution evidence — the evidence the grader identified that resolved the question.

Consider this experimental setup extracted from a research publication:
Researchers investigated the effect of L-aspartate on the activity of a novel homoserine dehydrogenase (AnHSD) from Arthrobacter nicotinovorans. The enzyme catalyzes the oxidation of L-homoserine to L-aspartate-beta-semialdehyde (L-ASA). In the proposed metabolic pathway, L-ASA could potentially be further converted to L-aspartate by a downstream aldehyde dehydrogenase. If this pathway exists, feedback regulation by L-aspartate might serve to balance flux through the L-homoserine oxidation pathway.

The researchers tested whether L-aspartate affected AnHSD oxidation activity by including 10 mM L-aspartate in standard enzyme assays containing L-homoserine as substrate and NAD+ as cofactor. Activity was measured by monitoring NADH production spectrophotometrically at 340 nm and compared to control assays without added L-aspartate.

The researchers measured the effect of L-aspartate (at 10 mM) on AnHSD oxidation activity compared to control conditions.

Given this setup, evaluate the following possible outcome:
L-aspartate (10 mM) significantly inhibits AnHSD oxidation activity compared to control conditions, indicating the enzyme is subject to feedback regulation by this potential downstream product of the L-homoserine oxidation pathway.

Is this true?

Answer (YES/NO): NO